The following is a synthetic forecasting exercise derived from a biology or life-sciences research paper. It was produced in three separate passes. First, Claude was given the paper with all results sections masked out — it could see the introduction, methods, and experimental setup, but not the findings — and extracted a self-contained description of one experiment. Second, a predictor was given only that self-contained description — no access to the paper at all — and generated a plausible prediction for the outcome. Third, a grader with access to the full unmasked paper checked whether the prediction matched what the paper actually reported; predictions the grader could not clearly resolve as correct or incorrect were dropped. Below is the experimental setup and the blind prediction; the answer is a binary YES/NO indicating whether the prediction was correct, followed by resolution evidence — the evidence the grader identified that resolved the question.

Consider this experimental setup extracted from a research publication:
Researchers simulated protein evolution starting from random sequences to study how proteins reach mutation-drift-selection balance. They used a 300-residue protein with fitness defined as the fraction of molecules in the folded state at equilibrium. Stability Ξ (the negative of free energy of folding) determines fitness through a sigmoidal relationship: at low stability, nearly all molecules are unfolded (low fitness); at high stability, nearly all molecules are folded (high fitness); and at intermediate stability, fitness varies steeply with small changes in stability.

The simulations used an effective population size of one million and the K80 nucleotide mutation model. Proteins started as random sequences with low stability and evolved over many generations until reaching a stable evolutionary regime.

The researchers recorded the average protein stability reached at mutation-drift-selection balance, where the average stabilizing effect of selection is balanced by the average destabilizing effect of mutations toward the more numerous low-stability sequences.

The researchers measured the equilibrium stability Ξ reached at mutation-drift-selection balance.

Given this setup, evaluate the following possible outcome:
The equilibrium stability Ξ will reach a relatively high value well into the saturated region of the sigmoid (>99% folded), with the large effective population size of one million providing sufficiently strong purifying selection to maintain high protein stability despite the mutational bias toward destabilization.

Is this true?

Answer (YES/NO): YES